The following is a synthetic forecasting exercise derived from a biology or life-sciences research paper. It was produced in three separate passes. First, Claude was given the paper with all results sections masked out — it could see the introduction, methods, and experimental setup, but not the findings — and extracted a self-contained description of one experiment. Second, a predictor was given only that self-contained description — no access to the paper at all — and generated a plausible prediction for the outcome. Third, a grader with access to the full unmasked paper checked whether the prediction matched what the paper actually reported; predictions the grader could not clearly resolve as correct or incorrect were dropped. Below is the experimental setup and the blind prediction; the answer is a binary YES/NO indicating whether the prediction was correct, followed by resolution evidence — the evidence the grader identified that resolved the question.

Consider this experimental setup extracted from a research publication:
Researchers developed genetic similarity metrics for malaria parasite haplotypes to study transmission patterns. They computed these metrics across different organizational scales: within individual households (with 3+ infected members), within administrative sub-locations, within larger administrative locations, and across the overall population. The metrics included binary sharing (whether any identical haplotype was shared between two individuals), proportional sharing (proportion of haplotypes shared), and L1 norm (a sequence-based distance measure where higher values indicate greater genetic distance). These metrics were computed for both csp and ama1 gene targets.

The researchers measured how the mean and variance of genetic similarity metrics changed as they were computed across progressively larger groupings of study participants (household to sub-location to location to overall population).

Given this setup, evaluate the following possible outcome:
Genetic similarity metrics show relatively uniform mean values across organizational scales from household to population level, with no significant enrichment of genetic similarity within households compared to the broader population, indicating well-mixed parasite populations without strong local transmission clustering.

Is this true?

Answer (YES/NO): NO